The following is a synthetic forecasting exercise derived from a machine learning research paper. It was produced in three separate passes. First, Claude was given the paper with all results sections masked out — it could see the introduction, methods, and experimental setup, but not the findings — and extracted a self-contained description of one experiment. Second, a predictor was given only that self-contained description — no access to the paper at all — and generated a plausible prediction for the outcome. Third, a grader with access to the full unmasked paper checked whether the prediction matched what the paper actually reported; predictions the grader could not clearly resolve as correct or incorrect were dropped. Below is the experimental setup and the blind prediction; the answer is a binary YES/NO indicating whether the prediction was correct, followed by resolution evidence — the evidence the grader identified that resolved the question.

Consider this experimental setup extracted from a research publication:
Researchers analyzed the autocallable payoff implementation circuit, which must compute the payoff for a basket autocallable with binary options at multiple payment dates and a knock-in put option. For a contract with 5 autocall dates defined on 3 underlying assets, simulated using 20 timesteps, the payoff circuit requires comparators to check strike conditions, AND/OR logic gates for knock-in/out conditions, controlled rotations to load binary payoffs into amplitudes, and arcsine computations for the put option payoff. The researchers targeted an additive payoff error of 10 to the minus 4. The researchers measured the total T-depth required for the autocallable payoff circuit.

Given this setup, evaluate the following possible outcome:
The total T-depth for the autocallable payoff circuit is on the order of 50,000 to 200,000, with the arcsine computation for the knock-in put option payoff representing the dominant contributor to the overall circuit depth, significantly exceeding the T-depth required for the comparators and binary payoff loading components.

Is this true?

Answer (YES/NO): NO